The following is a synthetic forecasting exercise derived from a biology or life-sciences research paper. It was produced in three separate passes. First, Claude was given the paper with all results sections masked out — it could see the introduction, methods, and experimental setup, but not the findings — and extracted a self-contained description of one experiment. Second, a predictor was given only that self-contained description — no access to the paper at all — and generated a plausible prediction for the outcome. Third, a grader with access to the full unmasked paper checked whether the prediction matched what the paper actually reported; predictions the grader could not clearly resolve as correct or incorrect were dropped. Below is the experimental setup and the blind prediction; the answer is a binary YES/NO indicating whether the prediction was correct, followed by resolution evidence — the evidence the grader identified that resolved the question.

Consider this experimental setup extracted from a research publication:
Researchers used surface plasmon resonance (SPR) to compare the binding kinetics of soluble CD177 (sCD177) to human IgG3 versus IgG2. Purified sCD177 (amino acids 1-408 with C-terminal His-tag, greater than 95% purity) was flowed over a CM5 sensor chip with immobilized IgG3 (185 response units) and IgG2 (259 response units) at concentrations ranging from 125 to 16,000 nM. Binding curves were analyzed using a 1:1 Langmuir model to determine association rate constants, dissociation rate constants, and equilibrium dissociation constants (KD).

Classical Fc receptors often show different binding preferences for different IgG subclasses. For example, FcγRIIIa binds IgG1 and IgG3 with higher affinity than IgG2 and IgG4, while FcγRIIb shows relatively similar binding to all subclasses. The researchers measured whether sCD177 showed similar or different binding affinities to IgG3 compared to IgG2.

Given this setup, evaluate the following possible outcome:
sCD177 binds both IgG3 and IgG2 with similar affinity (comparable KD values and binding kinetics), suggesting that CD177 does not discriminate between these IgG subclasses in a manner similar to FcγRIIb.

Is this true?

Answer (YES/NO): YES